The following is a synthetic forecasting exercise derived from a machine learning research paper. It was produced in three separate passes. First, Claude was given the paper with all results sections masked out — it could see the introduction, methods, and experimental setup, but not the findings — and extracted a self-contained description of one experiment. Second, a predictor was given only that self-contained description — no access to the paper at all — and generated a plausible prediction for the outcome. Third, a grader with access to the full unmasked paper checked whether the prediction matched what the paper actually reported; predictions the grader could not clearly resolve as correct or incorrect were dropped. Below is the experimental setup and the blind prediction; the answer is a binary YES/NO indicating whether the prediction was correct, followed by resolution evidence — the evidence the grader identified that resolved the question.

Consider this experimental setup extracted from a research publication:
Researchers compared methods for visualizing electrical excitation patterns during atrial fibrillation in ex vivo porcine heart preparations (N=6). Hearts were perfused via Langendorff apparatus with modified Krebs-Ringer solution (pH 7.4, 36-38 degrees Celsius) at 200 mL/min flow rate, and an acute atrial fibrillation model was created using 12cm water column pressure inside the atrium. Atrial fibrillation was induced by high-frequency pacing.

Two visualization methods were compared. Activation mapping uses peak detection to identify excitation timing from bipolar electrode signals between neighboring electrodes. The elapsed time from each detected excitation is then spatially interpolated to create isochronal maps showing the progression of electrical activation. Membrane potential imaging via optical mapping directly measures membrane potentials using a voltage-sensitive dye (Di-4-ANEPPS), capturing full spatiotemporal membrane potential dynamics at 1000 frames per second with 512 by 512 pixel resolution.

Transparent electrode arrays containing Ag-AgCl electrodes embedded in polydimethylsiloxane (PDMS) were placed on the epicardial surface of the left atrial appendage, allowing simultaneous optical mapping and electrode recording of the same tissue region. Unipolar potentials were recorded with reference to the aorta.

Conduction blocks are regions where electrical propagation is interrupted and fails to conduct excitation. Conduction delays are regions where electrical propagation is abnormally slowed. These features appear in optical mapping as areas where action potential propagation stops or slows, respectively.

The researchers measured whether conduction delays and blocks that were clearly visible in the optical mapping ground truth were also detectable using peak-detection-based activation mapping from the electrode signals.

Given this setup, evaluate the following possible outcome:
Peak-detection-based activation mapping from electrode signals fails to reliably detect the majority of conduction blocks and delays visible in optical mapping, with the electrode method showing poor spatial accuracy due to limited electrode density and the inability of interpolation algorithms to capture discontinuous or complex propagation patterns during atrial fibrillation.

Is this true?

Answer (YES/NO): NO